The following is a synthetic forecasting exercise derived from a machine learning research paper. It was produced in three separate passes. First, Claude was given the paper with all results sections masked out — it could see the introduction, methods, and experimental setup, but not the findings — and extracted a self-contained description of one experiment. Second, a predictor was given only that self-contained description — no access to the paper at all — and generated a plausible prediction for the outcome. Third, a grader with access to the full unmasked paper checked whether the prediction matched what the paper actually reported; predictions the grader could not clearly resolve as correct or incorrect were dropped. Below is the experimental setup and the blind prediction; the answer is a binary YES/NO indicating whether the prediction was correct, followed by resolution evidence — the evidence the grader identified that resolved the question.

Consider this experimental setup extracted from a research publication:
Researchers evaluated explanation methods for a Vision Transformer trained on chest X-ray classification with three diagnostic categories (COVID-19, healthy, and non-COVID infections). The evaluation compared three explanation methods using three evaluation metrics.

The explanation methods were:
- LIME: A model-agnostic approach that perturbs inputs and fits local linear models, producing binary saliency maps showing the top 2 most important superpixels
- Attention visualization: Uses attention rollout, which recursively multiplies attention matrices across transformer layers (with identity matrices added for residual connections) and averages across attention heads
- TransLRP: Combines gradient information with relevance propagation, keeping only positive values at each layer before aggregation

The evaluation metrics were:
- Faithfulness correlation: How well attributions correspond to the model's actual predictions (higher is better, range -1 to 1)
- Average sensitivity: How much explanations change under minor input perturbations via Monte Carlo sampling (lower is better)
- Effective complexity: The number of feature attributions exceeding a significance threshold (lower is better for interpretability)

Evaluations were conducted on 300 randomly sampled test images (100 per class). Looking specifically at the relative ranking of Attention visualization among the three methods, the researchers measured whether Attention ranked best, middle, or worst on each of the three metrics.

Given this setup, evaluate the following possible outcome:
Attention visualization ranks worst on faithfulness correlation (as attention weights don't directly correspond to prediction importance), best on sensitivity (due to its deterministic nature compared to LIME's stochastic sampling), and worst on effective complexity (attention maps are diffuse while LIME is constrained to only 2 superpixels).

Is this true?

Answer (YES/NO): NO